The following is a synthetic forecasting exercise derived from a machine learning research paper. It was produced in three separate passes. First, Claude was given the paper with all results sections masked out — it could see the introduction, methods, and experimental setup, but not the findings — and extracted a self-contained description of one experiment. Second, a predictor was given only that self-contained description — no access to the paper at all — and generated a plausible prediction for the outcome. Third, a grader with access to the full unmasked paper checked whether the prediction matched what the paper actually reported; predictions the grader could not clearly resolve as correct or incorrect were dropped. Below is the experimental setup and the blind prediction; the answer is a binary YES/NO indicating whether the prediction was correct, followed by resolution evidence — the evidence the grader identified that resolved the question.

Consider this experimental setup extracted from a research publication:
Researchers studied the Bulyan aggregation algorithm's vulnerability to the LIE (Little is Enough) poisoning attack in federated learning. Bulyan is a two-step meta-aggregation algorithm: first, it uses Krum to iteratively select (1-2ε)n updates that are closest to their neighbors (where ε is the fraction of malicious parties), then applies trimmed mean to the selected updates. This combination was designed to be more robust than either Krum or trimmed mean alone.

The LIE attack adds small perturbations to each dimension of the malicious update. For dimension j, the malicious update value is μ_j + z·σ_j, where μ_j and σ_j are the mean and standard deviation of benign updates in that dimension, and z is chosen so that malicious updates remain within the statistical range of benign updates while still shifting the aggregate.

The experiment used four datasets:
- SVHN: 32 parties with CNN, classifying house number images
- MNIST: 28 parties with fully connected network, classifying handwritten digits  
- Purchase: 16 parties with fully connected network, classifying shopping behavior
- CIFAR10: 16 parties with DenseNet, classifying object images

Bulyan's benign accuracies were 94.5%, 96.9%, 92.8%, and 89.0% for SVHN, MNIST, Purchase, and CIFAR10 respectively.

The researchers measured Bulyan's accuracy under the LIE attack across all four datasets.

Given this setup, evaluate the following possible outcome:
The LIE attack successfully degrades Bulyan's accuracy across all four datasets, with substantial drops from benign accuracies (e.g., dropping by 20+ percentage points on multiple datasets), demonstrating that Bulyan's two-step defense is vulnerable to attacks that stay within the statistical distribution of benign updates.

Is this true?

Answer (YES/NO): NO